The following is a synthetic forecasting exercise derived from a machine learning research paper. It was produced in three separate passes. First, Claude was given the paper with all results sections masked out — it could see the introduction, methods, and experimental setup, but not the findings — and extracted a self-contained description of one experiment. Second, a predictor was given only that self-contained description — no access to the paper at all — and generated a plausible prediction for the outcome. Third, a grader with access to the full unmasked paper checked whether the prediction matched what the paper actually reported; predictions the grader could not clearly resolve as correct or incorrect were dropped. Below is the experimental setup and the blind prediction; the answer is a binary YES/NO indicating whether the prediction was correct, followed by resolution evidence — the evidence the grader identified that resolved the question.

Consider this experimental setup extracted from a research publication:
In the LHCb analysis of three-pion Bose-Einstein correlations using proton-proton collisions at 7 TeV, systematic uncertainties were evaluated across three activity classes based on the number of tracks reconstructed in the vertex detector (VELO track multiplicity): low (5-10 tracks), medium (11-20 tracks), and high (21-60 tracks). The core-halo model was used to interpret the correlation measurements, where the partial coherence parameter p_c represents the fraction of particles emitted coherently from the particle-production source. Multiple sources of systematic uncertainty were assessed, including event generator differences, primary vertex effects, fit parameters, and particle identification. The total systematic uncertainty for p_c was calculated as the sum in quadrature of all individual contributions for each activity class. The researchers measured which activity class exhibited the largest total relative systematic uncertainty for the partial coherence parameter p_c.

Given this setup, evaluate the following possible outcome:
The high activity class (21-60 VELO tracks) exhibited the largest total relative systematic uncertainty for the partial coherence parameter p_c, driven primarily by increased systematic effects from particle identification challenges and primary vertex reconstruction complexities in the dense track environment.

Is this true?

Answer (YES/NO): NO